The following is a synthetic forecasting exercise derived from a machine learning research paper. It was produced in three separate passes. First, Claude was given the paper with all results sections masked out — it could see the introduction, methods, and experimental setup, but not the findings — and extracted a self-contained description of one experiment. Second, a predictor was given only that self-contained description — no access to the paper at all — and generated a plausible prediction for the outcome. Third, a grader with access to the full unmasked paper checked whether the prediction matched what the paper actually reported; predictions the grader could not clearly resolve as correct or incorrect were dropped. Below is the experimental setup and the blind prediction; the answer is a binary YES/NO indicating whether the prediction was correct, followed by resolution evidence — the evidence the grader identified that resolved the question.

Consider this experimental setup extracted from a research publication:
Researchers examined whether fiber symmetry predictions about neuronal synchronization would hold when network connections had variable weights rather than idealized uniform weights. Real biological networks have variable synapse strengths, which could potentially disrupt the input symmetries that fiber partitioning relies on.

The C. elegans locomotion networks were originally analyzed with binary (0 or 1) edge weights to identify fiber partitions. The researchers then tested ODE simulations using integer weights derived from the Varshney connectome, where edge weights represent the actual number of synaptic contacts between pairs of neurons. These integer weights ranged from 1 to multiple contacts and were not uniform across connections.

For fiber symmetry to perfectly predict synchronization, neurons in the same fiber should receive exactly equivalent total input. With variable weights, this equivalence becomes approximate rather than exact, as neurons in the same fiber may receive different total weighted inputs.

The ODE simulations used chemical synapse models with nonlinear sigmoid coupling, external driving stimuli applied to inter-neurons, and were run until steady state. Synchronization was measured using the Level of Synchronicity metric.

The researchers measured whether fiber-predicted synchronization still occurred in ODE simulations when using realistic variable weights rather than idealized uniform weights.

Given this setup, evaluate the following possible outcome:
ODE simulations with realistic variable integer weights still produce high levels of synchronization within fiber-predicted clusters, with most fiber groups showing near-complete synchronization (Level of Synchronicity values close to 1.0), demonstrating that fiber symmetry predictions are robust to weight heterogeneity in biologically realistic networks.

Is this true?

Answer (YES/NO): YES